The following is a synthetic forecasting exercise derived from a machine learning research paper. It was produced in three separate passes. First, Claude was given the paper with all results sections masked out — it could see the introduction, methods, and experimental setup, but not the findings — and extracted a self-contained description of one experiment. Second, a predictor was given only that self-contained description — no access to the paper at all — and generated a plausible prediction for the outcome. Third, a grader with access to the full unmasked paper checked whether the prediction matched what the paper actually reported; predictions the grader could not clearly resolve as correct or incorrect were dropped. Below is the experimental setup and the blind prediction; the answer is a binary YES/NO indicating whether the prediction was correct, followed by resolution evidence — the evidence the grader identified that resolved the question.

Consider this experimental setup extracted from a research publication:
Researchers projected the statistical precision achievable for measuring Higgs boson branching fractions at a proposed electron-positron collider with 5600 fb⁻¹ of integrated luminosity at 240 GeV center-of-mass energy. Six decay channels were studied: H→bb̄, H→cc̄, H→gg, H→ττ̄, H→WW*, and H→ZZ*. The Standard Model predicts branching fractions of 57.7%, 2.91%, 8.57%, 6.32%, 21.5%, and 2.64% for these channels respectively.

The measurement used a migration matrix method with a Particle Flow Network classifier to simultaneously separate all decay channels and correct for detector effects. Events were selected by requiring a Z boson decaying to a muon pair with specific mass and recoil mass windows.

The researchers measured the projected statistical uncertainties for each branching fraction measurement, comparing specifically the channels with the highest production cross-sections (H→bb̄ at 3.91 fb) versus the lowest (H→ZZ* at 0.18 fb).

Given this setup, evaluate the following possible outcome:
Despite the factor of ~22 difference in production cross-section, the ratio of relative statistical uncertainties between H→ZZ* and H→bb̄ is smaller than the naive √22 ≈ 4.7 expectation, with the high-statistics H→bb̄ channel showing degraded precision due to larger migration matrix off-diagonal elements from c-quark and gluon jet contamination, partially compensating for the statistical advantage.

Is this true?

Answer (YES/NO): NO